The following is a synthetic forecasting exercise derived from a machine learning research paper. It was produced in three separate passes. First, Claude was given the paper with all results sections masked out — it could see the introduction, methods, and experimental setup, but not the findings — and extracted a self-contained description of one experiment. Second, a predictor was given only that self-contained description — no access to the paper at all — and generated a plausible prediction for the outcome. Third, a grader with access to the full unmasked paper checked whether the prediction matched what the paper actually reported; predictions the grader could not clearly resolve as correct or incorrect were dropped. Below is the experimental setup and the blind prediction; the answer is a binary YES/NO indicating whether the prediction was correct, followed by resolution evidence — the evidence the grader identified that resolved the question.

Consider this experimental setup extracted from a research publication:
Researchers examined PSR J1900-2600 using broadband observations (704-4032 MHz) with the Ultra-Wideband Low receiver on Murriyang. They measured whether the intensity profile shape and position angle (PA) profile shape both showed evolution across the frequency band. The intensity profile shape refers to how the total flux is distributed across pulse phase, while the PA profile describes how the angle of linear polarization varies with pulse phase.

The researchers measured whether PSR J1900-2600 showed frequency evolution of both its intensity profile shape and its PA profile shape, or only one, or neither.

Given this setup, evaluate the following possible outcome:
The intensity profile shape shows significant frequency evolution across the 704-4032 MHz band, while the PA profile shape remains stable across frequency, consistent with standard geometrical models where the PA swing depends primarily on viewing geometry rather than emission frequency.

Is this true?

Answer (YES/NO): NO